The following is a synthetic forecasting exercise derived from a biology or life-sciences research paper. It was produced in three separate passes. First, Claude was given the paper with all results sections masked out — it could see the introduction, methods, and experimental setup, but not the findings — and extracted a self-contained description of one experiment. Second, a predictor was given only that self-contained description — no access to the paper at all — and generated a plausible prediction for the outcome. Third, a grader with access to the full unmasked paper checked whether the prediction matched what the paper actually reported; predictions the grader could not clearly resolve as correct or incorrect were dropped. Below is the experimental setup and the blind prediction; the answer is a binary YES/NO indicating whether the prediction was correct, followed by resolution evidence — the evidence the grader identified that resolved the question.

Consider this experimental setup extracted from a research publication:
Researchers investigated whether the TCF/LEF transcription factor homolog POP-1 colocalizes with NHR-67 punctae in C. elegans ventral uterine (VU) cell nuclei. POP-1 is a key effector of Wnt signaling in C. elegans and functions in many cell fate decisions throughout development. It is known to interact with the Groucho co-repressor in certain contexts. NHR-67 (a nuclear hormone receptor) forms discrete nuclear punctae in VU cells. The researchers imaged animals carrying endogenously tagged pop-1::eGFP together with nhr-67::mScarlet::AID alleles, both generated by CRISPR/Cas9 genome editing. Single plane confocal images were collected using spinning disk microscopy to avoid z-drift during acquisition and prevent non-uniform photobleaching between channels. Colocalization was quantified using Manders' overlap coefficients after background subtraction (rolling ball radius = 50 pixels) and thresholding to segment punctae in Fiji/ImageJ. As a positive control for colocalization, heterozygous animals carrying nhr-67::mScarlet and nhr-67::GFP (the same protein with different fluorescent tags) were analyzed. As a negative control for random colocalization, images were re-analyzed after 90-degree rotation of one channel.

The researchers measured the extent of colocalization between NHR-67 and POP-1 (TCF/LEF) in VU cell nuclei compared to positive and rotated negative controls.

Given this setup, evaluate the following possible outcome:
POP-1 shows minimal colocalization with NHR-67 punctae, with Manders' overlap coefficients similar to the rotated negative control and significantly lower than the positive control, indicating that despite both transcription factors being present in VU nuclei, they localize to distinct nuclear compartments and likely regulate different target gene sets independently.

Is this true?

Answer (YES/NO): NO